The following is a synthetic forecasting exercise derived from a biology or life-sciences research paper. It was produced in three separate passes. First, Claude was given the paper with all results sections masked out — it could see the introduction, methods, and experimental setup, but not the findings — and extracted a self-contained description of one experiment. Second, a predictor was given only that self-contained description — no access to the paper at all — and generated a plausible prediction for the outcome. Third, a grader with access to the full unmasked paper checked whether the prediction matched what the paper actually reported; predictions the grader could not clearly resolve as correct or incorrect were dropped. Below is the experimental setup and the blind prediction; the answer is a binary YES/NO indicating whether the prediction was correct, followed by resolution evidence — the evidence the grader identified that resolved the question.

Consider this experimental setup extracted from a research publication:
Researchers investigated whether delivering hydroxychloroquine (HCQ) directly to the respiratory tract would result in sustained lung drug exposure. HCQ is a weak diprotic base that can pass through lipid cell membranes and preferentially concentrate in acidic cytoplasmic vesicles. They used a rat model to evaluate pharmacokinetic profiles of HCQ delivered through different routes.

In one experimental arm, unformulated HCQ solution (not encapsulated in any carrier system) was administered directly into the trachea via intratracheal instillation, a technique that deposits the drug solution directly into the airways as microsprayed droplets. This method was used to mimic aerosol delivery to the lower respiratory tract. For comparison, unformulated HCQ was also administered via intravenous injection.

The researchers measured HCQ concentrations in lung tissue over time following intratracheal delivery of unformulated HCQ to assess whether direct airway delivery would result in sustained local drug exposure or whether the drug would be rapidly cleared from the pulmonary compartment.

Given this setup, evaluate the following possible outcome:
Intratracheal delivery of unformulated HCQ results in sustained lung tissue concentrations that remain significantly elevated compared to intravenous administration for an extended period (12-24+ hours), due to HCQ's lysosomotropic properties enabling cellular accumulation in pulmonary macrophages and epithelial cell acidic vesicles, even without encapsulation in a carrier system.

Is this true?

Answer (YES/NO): NO